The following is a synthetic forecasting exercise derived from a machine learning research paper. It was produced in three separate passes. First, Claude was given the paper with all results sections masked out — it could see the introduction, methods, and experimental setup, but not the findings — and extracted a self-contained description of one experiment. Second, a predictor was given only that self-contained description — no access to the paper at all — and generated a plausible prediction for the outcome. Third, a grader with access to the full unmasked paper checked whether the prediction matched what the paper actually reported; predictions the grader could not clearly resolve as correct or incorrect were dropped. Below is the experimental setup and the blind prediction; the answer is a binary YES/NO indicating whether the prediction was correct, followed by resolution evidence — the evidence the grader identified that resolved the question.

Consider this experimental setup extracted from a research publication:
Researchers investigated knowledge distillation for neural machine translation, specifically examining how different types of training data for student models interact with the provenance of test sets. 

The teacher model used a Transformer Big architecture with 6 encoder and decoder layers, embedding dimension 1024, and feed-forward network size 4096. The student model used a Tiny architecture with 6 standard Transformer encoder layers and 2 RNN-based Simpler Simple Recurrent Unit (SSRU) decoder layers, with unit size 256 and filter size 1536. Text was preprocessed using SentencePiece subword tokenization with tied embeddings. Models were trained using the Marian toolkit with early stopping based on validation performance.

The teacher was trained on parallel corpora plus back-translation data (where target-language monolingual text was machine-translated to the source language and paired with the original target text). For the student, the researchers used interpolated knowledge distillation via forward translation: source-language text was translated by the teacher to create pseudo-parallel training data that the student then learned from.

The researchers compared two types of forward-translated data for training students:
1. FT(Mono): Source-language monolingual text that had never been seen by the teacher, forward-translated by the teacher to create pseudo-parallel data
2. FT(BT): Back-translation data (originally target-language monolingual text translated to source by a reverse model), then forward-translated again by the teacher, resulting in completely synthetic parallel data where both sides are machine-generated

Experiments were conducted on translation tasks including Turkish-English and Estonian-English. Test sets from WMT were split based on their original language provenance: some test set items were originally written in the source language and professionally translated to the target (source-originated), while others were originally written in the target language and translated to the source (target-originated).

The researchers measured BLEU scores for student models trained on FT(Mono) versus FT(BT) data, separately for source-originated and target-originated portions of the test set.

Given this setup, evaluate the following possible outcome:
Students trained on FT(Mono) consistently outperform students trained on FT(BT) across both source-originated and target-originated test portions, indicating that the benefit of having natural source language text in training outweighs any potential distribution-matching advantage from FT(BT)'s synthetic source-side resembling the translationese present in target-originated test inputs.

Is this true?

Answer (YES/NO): NO